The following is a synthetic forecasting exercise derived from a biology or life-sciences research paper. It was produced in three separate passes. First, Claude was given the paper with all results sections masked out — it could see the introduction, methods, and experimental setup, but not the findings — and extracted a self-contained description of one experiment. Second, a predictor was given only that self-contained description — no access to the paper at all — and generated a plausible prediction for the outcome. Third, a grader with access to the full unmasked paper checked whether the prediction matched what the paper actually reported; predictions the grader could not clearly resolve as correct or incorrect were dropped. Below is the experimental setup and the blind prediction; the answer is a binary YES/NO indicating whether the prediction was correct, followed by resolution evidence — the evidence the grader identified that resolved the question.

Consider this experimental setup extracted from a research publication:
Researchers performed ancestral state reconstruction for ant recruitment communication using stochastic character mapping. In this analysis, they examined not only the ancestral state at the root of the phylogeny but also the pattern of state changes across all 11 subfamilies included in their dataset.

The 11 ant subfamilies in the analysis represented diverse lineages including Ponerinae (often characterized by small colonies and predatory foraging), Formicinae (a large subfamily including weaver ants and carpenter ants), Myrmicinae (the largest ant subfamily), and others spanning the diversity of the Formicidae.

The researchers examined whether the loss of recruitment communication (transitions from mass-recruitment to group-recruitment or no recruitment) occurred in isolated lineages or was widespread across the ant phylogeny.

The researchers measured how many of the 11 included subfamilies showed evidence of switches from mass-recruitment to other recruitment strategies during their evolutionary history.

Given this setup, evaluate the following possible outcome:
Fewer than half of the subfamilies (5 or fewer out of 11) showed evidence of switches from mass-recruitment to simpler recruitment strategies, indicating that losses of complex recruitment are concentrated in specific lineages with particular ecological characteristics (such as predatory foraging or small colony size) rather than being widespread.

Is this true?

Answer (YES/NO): NO